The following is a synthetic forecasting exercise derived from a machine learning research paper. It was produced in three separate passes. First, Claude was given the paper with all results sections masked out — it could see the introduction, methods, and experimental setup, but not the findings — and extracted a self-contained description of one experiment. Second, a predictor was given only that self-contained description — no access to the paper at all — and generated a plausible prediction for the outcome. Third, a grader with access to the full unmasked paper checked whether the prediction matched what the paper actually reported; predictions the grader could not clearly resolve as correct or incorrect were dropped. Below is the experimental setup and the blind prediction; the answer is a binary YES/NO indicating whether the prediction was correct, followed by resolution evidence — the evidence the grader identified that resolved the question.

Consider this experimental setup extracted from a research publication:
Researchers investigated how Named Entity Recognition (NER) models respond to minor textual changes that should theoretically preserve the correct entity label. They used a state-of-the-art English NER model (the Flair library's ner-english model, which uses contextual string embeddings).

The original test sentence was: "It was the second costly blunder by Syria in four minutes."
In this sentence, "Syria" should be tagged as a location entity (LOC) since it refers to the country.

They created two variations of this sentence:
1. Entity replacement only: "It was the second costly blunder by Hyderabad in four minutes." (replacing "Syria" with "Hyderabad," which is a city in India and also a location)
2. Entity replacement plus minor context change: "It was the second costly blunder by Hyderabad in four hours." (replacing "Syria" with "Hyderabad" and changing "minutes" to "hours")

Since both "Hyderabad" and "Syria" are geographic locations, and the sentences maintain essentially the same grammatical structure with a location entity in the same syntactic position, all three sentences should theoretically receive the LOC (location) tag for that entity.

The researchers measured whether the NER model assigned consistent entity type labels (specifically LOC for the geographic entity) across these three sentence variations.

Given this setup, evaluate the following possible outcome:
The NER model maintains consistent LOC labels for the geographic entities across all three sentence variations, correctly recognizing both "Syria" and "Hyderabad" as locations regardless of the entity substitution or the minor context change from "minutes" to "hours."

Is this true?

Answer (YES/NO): NO